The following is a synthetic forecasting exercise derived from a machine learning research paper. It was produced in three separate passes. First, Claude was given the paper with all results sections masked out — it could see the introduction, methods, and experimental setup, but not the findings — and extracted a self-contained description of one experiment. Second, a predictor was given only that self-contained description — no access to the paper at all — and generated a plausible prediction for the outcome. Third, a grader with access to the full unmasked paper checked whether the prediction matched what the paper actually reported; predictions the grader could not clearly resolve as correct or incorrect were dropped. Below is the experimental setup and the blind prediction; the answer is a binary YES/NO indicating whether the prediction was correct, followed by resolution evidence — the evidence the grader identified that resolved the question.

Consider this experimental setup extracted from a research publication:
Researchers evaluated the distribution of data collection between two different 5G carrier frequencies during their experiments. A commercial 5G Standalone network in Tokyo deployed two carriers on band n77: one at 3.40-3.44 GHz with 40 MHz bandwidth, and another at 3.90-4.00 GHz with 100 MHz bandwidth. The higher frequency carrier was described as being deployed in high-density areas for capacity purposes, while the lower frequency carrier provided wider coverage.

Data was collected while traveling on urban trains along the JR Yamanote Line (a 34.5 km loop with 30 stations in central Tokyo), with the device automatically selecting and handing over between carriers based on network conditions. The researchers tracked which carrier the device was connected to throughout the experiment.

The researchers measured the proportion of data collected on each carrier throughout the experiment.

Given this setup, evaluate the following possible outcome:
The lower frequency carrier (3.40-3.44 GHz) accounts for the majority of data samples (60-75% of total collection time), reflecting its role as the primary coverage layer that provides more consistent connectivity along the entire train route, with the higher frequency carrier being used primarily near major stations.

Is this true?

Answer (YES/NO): NO